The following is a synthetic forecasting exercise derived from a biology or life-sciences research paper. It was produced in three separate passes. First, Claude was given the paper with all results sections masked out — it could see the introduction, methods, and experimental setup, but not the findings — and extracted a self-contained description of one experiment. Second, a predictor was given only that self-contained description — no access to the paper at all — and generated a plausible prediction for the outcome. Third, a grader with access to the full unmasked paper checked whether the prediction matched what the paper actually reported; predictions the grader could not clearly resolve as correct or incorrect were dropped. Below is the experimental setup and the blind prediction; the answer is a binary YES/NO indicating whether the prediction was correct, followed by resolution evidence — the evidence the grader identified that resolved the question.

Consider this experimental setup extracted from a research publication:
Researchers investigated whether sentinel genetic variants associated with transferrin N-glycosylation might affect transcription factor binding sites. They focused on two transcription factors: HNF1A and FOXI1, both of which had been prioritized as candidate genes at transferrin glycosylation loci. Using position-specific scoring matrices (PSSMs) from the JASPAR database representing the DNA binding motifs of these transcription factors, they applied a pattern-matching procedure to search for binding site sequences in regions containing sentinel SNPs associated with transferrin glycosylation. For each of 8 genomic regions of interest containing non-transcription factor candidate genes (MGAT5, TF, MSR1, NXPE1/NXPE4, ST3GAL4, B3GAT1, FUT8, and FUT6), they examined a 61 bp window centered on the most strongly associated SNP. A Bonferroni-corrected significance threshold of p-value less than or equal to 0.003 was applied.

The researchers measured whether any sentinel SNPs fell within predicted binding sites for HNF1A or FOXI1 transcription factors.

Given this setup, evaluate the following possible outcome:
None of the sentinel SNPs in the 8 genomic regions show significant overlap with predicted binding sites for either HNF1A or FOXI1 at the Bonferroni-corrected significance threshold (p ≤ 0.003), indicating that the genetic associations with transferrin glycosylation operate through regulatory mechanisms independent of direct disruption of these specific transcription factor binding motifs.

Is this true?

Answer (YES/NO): NO